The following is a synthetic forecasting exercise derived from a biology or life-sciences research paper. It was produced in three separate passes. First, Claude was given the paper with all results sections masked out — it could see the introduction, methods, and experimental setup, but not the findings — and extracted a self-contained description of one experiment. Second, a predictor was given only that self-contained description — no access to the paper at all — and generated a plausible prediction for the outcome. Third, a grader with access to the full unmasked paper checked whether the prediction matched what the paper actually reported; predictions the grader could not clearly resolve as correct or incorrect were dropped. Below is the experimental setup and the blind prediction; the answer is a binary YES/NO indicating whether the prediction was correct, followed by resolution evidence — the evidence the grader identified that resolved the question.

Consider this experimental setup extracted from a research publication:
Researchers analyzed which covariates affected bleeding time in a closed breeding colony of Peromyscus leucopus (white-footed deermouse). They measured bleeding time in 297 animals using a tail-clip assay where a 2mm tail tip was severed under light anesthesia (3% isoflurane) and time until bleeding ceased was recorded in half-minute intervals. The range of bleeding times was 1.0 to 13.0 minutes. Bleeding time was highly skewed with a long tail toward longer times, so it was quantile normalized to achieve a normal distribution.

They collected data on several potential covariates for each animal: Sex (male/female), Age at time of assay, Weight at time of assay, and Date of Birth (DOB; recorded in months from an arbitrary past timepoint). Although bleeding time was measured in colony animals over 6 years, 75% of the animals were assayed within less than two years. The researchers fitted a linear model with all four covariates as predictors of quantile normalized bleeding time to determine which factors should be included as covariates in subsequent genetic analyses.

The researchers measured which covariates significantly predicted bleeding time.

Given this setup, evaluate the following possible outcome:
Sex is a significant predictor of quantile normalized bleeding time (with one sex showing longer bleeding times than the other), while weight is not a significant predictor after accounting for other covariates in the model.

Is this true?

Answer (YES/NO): YES